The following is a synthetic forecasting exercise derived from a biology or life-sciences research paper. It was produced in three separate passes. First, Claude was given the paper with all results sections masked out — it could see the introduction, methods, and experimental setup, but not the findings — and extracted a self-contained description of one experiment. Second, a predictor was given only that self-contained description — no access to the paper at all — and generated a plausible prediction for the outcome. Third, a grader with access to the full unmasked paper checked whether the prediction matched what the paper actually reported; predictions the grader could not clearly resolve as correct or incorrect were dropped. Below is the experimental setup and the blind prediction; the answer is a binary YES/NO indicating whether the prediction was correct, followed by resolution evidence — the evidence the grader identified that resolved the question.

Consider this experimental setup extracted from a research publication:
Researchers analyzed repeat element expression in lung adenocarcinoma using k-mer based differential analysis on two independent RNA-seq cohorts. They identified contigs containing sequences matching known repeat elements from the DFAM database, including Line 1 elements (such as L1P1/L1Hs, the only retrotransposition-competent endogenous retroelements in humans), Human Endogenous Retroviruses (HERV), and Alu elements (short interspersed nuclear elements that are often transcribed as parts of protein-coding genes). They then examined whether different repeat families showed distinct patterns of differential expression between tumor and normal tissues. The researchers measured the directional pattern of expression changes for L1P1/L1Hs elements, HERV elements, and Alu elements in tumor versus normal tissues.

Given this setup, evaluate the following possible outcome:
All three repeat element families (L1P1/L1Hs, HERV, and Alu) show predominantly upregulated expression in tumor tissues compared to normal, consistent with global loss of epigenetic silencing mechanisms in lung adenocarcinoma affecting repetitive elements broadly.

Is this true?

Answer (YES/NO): NO